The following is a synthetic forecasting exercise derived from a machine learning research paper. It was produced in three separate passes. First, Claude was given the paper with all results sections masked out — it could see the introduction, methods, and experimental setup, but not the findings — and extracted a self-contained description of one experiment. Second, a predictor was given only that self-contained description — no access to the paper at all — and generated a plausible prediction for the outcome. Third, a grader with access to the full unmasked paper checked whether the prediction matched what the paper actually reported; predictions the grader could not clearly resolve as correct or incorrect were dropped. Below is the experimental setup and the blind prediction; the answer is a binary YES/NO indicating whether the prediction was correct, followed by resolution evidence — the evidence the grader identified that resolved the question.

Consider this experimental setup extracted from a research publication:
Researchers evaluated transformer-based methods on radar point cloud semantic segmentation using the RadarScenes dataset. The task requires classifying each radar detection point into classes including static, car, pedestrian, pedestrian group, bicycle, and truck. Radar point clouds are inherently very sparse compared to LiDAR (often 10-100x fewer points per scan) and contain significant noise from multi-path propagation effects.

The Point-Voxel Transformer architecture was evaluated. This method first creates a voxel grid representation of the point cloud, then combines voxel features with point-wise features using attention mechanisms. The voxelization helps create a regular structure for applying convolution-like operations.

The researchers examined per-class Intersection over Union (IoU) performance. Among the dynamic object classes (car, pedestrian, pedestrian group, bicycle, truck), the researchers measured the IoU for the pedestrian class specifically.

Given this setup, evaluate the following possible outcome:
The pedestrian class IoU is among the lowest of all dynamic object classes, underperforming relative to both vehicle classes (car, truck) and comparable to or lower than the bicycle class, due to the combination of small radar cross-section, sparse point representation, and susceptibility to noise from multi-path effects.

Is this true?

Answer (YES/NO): YES